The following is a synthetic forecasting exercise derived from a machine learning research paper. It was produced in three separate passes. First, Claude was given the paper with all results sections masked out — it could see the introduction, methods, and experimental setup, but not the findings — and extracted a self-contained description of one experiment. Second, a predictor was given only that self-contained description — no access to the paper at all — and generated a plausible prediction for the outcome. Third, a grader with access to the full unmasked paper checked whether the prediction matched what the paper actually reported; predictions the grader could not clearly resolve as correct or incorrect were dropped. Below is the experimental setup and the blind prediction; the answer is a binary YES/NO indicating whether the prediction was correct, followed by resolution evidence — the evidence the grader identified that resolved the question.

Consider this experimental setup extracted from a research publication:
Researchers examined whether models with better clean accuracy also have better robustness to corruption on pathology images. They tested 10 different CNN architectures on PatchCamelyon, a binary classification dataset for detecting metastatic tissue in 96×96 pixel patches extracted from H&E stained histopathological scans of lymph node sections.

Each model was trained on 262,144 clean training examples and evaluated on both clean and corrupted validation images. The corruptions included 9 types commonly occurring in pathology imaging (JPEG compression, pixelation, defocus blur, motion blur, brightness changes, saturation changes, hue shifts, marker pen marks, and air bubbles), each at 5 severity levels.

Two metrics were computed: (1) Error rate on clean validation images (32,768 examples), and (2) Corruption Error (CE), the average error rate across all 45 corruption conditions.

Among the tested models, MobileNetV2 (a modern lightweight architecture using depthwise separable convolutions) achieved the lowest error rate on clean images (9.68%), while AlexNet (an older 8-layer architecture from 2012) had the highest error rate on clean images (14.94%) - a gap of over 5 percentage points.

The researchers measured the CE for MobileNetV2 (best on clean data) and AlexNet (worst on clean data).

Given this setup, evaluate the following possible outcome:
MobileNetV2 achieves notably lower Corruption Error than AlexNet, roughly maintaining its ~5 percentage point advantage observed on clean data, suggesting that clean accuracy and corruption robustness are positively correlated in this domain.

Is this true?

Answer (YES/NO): NO